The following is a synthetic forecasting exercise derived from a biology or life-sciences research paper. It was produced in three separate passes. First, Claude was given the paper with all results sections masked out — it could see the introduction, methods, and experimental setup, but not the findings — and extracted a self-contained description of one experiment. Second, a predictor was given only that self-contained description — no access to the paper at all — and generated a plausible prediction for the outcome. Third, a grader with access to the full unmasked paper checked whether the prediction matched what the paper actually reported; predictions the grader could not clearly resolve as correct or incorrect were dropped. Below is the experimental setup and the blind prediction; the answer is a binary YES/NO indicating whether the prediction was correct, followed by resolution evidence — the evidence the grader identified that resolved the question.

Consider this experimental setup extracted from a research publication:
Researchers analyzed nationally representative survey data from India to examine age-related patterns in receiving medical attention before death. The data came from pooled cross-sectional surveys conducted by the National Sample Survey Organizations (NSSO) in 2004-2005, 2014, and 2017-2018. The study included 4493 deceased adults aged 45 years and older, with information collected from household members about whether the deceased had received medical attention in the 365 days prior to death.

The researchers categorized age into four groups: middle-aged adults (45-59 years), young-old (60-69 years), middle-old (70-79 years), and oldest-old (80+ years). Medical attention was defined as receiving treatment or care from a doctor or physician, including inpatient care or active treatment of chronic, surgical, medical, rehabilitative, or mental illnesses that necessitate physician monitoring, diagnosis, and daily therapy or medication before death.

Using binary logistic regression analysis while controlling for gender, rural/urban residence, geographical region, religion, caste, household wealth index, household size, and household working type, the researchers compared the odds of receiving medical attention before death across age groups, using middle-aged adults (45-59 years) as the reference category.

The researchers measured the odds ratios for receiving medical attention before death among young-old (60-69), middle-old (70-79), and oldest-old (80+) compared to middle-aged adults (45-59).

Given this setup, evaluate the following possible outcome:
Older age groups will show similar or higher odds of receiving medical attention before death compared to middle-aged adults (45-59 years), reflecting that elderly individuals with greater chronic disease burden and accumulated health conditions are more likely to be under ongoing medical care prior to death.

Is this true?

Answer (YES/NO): NO